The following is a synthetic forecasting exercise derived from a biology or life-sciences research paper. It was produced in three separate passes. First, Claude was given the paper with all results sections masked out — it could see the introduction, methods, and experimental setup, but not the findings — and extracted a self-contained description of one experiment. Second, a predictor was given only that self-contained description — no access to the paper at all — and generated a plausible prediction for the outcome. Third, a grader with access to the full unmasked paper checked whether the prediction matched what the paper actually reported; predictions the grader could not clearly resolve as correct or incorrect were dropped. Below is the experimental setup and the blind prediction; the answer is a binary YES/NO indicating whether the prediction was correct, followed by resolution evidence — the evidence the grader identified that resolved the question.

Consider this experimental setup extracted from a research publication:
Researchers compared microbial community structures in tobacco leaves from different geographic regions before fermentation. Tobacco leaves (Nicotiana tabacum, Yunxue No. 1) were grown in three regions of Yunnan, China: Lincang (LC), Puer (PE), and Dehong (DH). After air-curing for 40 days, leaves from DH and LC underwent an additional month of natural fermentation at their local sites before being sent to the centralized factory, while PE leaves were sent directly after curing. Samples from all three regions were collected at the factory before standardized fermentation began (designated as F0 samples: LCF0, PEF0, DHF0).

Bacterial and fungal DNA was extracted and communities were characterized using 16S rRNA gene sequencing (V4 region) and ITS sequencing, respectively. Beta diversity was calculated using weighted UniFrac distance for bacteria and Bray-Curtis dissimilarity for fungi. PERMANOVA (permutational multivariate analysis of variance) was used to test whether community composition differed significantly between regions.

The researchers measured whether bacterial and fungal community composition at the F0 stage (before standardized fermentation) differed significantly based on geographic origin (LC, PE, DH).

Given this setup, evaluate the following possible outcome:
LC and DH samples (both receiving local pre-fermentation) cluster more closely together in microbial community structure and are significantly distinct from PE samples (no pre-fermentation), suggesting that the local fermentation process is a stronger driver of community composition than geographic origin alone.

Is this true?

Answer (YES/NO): NO